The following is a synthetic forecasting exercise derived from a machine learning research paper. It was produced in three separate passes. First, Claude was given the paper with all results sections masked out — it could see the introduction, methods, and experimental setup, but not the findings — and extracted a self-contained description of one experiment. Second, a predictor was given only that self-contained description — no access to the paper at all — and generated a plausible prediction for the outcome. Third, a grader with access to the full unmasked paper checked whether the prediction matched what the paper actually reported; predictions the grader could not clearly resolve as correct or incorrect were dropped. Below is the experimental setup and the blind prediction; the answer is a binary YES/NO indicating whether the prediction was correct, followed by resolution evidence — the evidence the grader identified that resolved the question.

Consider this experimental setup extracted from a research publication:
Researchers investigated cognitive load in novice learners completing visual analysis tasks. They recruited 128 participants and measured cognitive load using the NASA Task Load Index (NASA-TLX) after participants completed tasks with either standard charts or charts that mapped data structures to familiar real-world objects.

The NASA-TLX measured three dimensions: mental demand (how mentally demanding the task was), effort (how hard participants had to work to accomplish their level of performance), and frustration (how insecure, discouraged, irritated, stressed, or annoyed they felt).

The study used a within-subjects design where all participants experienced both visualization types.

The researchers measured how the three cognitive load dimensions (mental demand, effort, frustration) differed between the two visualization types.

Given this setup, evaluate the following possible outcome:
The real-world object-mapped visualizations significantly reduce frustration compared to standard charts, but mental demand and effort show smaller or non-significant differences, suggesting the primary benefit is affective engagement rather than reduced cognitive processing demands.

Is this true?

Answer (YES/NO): NO